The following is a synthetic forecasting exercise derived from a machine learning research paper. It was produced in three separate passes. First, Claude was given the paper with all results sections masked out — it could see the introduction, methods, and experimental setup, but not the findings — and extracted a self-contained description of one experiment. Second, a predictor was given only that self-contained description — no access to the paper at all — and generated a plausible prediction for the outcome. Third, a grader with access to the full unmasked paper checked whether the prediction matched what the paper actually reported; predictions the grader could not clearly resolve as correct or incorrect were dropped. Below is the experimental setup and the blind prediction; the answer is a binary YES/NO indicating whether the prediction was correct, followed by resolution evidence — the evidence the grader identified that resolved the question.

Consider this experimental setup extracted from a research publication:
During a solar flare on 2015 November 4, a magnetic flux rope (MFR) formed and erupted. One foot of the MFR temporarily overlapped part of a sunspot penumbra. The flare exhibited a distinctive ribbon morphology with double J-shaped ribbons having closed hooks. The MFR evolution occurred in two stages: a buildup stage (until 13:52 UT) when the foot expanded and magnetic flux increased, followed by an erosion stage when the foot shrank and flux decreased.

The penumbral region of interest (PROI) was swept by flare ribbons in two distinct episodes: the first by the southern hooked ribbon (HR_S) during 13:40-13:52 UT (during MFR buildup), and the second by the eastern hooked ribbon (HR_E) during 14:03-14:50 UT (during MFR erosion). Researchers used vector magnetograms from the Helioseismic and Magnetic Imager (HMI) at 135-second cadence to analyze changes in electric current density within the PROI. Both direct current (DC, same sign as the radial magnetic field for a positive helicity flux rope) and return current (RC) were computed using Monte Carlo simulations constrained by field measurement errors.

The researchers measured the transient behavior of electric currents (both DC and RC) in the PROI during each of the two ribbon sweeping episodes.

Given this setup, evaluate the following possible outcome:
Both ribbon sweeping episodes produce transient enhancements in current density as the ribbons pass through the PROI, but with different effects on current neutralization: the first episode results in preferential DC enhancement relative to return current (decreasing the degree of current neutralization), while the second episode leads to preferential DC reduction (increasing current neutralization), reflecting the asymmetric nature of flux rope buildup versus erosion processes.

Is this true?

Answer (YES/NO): NO